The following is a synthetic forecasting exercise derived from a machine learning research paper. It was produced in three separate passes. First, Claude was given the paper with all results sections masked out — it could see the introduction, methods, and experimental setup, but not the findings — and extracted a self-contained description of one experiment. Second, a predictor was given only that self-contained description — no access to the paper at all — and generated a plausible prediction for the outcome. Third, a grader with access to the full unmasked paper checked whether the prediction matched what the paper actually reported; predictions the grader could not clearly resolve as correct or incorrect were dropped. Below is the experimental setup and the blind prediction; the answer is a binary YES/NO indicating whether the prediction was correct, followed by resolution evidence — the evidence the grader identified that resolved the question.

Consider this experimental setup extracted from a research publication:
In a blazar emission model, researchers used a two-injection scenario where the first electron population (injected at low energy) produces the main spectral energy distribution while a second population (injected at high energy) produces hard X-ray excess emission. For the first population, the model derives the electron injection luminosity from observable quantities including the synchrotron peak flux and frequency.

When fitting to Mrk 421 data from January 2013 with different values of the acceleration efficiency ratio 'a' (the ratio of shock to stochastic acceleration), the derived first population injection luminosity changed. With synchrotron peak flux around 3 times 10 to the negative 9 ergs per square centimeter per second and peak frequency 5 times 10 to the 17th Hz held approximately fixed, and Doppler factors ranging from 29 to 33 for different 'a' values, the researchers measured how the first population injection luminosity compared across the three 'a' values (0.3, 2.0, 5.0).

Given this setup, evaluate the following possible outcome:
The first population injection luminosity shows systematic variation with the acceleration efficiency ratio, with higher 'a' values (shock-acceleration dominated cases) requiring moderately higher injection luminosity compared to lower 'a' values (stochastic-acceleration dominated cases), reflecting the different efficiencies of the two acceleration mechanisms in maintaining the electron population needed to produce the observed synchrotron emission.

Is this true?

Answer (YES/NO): NO